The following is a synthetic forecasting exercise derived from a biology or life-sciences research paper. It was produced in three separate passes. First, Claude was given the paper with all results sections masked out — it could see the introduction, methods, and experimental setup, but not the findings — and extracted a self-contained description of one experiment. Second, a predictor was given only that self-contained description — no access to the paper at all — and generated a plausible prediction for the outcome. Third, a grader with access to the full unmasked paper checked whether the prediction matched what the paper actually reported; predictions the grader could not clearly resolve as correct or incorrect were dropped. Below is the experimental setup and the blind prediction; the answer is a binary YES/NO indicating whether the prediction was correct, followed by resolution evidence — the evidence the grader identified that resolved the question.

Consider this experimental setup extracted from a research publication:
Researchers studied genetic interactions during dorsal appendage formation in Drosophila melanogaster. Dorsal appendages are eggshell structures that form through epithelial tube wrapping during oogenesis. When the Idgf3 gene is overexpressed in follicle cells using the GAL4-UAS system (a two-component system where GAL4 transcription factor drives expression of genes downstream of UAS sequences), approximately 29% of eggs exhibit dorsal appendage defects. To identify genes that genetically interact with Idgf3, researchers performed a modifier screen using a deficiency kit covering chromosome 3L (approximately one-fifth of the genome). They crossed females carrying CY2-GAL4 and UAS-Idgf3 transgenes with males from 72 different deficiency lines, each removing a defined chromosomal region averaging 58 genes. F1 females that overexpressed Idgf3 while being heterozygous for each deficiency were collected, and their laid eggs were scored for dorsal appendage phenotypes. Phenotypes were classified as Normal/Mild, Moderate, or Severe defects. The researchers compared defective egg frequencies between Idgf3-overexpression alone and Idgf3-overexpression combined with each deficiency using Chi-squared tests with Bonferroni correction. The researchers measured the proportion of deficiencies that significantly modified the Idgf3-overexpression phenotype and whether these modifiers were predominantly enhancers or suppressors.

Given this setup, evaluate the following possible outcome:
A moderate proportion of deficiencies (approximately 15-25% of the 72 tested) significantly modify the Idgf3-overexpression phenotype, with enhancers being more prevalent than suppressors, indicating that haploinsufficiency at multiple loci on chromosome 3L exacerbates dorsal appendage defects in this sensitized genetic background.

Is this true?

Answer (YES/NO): NO